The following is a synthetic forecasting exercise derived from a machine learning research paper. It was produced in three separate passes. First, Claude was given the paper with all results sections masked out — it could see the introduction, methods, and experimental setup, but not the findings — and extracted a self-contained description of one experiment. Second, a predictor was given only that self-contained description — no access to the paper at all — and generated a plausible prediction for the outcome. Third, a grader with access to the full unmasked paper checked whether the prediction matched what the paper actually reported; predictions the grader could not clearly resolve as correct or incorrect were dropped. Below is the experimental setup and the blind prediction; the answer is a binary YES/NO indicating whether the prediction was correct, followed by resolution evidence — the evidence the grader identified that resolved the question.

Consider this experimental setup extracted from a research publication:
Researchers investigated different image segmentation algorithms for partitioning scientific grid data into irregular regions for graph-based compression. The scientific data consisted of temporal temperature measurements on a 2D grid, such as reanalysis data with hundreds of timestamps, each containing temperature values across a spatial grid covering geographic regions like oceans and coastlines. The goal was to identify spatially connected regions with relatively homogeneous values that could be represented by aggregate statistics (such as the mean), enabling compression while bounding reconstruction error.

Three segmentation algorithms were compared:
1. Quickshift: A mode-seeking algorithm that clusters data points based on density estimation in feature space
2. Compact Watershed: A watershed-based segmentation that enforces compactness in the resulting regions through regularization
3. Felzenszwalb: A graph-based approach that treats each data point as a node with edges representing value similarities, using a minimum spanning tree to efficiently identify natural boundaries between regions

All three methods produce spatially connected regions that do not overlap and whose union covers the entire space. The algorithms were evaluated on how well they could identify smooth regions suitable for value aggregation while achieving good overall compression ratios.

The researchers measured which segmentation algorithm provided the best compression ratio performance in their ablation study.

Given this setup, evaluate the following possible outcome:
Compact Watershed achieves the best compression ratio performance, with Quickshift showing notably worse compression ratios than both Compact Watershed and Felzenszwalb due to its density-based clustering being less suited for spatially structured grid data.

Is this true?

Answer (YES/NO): NO